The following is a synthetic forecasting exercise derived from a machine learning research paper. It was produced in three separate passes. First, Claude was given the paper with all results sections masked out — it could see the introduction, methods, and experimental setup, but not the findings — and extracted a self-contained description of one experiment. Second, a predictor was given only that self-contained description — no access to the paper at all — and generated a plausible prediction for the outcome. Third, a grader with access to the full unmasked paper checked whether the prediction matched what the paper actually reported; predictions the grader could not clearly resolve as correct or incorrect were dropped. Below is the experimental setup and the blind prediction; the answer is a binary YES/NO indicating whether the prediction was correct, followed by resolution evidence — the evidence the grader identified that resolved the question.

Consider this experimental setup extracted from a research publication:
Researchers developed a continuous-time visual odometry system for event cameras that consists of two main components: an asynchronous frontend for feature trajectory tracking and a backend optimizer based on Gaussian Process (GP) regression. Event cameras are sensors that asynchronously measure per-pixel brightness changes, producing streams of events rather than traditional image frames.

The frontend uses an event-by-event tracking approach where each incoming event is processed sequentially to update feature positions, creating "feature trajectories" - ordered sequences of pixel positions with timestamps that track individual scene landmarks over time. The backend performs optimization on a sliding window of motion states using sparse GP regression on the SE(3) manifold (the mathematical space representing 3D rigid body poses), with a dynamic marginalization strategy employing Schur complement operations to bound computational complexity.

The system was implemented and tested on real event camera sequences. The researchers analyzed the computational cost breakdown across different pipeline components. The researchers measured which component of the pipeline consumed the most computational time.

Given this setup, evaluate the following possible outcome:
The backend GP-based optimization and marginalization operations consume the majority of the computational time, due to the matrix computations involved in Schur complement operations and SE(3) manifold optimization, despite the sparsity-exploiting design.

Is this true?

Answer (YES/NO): NO